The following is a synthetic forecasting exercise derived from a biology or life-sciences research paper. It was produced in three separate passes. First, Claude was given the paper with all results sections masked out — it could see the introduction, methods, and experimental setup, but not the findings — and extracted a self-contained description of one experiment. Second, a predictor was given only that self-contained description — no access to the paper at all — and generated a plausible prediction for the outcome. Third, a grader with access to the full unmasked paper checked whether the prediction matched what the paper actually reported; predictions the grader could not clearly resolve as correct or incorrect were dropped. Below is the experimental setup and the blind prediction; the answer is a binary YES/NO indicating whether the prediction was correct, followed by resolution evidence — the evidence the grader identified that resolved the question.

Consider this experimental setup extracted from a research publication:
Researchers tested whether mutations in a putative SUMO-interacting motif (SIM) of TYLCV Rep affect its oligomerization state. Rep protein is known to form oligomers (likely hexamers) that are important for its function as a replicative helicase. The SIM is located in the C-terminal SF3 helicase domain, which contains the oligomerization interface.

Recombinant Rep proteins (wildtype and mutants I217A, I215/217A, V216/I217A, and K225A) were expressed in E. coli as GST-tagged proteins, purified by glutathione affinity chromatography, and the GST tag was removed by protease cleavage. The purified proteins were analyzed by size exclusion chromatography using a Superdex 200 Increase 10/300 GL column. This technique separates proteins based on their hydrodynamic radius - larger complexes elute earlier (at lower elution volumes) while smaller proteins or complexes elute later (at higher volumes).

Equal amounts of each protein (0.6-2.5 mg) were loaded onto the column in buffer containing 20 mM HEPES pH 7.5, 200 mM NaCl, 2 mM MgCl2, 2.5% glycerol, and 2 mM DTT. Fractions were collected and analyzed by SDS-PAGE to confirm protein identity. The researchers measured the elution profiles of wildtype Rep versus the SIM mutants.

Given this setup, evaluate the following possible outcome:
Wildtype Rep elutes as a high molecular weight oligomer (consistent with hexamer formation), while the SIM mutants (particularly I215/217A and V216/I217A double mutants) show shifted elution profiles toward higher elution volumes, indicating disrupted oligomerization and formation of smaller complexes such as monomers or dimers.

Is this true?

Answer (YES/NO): NO